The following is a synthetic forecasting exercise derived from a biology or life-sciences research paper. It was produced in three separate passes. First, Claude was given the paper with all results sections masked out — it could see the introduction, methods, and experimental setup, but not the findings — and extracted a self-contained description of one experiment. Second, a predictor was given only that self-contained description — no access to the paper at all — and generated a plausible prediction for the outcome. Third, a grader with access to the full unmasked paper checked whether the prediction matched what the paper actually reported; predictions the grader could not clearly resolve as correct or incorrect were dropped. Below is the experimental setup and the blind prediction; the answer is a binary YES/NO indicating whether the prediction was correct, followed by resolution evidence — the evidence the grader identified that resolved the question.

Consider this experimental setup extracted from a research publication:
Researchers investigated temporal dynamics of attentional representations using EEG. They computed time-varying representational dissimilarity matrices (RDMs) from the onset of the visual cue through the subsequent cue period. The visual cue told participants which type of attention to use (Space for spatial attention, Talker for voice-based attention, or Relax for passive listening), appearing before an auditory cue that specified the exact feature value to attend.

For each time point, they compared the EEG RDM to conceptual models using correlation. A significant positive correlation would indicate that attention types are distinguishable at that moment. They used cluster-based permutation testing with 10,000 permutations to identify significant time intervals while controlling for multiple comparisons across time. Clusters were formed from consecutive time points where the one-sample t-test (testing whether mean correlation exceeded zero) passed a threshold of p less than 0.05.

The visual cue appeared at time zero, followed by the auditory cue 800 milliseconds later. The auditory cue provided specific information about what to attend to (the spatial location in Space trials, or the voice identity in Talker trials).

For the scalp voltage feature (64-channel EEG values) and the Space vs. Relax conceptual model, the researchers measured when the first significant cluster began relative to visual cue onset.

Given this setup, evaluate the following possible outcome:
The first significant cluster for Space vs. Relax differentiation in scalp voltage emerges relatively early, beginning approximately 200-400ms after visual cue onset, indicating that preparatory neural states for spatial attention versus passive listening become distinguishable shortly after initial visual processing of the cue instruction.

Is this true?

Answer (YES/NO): YES